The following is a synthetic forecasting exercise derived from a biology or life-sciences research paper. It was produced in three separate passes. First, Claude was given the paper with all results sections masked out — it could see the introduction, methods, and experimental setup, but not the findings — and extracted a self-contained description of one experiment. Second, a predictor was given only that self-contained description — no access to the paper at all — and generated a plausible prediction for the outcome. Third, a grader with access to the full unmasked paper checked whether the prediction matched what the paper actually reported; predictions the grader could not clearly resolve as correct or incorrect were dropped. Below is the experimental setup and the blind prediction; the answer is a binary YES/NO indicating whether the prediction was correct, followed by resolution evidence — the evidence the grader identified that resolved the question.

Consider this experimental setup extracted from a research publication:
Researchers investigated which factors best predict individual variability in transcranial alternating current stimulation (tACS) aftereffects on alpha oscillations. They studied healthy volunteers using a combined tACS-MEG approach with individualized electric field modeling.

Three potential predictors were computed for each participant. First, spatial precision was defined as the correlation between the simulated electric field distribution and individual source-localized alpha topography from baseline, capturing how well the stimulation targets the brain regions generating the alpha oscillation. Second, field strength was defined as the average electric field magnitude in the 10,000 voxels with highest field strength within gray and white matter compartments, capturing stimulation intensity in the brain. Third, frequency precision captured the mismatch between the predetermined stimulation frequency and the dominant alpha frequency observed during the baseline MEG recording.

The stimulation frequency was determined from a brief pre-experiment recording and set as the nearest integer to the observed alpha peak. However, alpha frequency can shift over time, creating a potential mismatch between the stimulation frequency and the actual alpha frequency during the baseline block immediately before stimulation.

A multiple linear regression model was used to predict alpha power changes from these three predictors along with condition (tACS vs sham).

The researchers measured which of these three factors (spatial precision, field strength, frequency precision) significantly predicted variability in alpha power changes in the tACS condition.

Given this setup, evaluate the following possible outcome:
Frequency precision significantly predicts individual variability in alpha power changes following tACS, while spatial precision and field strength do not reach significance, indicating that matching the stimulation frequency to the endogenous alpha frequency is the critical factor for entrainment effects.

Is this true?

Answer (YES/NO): NO